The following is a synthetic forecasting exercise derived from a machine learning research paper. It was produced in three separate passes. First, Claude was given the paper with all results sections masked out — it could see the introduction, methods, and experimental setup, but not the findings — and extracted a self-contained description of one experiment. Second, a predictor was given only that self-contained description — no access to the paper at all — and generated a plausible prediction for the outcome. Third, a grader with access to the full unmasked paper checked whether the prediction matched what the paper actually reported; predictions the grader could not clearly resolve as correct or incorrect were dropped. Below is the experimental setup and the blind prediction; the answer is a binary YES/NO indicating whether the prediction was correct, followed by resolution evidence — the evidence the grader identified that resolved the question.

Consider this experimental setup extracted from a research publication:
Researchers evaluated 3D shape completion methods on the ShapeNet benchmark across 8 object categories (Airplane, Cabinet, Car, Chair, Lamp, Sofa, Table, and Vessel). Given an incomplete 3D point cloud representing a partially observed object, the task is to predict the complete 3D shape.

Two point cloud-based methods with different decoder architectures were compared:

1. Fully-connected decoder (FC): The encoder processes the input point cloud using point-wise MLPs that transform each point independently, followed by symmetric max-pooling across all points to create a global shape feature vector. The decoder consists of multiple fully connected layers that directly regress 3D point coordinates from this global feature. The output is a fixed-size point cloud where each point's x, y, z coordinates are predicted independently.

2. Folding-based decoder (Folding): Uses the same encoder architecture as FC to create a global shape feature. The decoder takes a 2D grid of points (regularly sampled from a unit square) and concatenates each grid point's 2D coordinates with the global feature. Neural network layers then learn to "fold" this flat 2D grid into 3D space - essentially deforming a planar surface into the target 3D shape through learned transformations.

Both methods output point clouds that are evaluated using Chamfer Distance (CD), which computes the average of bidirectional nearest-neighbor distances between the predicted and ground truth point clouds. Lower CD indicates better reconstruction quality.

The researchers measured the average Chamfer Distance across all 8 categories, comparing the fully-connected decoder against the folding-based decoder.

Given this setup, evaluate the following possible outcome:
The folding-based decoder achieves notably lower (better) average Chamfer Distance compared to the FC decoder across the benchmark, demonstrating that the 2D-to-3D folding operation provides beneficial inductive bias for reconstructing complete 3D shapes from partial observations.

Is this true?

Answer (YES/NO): NO